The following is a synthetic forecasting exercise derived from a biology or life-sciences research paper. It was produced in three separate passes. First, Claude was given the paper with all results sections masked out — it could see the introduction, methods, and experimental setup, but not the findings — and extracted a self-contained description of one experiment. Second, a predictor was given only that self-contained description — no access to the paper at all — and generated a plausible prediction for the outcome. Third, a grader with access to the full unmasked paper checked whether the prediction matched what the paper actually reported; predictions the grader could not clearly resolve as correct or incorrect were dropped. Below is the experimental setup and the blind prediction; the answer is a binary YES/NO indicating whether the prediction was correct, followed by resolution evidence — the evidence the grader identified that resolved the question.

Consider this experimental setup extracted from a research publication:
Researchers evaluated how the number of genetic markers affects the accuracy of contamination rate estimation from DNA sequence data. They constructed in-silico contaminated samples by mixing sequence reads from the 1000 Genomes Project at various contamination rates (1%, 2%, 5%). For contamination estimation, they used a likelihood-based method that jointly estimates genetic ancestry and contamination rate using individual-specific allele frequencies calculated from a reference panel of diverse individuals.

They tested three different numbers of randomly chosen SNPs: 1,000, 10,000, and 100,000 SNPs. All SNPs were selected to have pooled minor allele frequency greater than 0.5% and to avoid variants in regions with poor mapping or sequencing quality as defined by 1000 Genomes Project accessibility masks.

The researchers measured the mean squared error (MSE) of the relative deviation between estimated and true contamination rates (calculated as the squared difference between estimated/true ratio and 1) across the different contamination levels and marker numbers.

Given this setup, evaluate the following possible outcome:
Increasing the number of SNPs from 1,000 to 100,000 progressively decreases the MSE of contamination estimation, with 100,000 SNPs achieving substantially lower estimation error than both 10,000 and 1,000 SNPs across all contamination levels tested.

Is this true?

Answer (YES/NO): NO